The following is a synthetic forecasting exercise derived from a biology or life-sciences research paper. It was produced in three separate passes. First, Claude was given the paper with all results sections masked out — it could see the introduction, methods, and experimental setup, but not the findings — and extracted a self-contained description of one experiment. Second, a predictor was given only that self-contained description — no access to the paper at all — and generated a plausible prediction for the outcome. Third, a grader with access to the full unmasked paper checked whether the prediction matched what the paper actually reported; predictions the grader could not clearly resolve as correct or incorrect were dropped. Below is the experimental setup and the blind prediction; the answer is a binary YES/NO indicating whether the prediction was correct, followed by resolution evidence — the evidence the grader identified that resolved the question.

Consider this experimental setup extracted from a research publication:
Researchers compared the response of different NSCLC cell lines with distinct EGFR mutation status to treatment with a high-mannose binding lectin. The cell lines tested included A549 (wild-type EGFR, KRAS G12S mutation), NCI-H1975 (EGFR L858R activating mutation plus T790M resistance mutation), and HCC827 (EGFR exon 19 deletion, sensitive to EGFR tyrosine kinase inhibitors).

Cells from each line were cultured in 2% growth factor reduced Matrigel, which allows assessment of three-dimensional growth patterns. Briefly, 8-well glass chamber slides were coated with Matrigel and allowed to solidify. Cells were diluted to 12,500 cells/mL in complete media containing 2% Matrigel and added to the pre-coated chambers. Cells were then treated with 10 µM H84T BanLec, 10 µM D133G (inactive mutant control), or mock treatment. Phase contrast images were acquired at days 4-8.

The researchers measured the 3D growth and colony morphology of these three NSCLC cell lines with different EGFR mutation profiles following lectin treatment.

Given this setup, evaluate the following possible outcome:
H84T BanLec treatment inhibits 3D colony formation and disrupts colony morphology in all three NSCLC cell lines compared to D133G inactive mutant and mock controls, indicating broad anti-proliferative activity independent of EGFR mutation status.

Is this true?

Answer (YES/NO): YES